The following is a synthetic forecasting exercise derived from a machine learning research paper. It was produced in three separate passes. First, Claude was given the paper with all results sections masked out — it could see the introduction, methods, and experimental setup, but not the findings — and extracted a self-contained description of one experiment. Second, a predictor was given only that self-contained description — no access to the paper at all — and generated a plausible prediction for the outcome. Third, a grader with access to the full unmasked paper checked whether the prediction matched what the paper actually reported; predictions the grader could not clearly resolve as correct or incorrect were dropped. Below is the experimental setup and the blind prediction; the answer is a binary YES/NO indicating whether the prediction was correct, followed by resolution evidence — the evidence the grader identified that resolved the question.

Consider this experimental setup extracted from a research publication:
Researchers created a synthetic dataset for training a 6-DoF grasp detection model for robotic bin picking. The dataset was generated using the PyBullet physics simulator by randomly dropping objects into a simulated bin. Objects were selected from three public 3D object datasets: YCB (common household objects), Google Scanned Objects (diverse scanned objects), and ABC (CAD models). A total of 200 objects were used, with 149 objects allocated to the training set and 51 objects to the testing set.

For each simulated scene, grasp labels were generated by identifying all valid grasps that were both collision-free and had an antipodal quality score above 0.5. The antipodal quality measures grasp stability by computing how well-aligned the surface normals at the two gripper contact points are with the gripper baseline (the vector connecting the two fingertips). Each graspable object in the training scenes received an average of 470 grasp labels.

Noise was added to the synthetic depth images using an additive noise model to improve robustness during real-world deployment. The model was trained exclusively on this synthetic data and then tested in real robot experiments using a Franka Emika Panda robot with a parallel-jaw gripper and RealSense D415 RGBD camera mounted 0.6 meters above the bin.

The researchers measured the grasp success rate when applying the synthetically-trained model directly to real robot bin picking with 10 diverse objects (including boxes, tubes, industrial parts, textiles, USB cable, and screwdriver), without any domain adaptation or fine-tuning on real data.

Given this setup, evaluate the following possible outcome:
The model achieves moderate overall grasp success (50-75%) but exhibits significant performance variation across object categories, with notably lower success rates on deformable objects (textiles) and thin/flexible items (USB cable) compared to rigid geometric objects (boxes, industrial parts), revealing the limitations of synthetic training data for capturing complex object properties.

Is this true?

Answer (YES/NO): NO